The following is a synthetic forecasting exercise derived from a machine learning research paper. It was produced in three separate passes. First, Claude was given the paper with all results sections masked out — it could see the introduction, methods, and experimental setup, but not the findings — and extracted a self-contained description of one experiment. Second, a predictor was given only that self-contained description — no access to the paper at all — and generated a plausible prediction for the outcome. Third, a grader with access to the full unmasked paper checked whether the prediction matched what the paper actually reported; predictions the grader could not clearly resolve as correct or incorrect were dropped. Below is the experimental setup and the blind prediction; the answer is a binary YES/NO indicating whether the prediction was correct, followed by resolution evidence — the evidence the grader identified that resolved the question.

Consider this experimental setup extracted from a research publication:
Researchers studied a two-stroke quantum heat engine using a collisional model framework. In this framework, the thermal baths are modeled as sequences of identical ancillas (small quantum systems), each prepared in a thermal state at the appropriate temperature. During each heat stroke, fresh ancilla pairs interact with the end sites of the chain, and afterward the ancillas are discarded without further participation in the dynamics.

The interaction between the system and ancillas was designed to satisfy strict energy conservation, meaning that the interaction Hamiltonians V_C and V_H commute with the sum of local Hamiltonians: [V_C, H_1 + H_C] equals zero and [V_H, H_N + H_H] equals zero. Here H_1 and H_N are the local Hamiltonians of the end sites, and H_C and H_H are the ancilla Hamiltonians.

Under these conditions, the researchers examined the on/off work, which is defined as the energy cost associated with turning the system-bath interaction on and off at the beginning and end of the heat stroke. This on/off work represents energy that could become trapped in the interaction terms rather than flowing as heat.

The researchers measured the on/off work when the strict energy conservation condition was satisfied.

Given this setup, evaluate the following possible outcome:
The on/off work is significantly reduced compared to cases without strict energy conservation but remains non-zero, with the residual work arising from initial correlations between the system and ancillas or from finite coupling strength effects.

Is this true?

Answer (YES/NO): NO